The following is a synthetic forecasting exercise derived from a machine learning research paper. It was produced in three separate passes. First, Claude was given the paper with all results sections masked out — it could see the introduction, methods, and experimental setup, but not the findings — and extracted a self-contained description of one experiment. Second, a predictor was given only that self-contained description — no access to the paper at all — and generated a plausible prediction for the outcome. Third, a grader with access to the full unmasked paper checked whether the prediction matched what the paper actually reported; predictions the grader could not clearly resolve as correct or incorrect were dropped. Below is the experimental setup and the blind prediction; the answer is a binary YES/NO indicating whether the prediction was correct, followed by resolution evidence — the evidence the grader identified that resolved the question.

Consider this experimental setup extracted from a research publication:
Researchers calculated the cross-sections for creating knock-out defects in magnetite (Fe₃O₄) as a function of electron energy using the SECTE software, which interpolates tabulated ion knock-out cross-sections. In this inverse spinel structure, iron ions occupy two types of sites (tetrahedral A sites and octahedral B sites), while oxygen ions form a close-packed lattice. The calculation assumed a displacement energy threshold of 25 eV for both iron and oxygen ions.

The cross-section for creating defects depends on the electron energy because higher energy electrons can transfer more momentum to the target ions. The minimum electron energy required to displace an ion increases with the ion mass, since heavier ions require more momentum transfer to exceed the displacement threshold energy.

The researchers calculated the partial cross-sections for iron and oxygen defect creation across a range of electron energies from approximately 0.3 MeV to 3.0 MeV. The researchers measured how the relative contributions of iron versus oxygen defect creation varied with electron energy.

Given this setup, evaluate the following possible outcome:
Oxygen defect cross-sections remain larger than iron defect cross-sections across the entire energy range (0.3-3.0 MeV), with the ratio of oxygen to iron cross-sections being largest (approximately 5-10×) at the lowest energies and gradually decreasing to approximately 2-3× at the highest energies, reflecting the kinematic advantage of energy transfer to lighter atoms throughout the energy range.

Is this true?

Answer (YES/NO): NO